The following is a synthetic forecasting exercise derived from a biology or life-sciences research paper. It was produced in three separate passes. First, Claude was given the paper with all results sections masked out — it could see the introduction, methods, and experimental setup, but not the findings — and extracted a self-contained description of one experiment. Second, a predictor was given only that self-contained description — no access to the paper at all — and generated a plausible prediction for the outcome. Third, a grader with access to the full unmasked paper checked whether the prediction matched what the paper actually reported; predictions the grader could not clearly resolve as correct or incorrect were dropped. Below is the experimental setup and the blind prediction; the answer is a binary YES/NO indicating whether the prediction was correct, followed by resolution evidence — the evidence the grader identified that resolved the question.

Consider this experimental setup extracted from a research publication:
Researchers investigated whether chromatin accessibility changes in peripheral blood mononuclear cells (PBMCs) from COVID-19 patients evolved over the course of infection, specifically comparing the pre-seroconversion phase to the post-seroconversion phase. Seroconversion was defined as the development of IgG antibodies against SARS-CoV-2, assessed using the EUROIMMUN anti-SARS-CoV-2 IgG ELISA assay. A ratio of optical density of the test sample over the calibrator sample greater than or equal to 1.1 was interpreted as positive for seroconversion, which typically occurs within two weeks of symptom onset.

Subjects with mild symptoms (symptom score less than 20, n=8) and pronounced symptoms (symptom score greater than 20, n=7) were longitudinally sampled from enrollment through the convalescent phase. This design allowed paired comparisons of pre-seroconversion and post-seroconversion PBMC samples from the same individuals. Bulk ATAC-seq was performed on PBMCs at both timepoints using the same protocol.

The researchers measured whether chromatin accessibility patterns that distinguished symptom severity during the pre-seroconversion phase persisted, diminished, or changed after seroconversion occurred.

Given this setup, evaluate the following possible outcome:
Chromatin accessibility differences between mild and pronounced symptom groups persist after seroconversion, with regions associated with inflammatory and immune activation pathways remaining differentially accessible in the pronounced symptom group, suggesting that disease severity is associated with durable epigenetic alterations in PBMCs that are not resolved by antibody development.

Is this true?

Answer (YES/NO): YES